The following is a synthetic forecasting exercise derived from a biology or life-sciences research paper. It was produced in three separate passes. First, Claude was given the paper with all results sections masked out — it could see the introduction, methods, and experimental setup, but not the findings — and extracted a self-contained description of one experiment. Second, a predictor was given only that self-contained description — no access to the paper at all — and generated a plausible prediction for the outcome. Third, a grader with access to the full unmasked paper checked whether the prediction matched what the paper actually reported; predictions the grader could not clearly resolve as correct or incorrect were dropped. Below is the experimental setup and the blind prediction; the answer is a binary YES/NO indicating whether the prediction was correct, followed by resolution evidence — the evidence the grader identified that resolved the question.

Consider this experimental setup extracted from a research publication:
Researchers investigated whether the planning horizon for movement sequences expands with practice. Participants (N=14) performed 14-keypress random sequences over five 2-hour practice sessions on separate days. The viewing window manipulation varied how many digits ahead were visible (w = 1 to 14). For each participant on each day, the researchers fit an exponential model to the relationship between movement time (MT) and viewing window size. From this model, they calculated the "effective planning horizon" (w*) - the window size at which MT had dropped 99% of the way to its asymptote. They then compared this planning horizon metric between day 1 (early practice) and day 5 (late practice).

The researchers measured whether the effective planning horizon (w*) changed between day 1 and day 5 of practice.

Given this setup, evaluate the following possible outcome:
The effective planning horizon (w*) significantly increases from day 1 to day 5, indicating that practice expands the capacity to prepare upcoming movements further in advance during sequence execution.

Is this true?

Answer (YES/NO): YES